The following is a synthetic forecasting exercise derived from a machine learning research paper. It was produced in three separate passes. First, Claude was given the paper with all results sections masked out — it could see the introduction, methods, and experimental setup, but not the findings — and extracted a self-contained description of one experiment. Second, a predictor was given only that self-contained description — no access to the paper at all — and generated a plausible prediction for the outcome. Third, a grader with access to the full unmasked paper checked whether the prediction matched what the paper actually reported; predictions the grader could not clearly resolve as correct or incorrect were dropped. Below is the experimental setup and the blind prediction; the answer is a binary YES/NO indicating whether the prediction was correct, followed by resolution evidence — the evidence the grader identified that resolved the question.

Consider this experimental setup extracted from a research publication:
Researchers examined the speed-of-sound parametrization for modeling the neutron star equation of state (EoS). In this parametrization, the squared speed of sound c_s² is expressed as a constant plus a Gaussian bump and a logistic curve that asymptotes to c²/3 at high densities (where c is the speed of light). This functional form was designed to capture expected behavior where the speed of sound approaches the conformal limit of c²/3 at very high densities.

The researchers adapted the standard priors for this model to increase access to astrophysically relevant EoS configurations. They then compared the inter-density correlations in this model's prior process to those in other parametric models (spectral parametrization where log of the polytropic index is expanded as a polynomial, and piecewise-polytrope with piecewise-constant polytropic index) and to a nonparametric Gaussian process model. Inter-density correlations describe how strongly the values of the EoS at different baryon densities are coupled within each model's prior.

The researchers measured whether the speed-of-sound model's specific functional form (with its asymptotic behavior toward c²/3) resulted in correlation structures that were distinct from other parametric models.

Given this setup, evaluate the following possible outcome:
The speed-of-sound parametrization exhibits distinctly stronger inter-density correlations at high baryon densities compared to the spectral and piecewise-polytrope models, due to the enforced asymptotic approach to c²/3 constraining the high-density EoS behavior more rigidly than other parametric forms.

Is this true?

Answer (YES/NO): NO